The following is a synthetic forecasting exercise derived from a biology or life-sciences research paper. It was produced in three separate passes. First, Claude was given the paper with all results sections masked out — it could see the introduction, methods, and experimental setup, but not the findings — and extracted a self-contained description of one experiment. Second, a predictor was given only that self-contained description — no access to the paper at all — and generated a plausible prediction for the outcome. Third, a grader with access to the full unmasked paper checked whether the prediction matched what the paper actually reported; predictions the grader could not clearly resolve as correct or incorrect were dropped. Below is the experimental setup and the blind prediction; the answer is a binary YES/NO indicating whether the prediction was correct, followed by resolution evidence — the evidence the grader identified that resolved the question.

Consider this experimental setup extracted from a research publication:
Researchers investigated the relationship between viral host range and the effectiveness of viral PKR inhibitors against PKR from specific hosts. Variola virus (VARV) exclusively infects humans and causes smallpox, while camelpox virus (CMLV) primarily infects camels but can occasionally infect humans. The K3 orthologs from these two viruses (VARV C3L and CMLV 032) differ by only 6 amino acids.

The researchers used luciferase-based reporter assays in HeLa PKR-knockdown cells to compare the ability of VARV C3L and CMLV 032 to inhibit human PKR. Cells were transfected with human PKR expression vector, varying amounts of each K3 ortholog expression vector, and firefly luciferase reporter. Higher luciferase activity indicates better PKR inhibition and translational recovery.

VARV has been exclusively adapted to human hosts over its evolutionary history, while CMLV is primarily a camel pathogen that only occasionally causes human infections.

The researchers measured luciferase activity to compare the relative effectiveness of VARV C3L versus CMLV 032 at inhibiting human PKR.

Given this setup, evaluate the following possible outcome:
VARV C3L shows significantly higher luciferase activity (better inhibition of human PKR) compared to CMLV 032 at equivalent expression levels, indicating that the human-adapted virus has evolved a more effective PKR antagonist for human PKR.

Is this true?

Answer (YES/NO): NO